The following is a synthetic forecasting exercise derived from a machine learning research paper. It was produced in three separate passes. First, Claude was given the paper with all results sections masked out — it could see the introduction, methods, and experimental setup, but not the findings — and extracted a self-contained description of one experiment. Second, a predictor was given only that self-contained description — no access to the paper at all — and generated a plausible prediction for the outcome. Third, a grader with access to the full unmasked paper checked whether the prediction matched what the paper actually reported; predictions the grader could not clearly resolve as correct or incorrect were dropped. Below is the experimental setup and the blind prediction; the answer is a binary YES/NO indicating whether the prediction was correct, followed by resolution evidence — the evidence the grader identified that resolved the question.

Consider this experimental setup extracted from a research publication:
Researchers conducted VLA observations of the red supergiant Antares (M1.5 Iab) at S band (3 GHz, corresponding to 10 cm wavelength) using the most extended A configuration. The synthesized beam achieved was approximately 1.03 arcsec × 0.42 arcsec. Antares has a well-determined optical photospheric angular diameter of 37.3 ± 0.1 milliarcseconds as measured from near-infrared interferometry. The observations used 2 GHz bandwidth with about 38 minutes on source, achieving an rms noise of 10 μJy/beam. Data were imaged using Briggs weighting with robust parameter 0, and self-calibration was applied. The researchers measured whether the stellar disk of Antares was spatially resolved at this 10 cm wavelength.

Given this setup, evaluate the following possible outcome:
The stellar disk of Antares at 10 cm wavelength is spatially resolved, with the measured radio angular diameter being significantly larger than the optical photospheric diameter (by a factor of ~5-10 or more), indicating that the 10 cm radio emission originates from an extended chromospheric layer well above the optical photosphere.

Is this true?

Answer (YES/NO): NO